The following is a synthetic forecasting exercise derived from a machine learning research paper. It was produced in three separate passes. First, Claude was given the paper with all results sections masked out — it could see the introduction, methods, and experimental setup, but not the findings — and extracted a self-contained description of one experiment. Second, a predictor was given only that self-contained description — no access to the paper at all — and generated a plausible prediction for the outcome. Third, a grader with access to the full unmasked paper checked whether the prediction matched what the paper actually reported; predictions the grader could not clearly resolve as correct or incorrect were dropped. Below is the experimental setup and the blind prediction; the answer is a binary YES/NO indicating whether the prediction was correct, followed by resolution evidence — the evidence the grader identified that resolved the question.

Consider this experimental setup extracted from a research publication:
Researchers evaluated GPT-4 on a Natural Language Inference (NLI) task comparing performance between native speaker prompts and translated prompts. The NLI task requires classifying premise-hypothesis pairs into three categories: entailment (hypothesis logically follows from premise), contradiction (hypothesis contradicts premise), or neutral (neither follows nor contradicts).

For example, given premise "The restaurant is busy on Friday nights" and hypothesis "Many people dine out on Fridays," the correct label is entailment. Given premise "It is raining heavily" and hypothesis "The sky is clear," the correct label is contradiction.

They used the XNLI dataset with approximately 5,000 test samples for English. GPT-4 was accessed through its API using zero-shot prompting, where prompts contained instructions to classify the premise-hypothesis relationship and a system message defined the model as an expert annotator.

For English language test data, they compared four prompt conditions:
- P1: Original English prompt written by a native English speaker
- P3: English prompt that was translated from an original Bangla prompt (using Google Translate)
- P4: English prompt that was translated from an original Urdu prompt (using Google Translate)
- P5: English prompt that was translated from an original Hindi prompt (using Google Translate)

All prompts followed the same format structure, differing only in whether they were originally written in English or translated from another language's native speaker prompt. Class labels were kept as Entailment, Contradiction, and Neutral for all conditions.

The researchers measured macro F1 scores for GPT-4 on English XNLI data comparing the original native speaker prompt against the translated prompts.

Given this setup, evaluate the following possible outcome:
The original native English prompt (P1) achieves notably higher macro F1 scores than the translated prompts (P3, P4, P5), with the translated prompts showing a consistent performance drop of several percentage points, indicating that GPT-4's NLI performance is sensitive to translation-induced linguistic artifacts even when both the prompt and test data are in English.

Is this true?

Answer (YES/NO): NO